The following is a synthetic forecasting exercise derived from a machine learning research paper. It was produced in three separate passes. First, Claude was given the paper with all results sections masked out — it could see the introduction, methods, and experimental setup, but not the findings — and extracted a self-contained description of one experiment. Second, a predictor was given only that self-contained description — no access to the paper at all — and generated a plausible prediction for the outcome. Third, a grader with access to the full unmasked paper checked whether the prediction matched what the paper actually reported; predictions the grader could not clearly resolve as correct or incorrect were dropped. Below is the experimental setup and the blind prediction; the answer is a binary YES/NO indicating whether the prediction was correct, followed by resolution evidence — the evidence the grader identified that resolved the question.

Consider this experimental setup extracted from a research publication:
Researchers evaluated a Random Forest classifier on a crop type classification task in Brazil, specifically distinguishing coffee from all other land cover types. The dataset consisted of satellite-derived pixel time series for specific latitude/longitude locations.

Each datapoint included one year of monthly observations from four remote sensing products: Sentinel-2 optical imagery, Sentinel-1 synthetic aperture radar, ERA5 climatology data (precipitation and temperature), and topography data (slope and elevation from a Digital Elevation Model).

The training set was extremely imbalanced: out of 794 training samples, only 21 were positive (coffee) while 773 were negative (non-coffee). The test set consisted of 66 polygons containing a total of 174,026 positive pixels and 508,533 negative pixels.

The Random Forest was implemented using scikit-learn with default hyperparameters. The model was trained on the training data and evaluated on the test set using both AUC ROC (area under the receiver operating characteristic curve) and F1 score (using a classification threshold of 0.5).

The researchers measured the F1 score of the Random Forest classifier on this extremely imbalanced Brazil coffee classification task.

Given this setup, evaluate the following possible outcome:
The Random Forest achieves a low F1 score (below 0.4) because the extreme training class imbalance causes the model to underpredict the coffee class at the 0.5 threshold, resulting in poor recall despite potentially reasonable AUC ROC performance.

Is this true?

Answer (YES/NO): YES